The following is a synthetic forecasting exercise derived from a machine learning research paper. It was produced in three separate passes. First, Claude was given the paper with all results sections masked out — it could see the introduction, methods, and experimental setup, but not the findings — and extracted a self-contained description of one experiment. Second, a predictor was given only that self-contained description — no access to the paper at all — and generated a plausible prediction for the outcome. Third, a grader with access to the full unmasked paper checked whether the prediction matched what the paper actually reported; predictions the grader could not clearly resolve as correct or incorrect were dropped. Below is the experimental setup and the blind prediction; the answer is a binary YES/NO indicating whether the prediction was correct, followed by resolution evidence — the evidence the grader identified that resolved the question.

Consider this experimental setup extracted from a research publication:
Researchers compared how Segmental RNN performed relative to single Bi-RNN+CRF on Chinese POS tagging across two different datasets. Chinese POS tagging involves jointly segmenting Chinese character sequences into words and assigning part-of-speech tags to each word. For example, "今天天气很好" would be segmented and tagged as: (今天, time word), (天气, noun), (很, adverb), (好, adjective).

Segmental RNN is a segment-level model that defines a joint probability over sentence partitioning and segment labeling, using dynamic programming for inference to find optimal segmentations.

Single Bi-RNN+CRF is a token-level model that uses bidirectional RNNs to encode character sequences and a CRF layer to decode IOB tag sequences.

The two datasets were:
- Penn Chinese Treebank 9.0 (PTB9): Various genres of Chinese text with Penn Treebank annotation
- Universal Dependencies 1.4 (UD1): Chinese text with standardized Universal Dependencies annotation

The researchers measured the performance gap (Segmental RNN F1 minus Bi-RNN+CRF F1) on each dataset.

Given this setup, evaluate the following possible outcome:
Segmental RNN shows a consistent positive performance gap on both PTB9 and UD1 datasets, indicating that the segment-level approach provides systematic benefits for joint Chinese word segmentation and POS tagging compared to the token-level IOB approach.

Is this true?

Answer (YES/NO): YES